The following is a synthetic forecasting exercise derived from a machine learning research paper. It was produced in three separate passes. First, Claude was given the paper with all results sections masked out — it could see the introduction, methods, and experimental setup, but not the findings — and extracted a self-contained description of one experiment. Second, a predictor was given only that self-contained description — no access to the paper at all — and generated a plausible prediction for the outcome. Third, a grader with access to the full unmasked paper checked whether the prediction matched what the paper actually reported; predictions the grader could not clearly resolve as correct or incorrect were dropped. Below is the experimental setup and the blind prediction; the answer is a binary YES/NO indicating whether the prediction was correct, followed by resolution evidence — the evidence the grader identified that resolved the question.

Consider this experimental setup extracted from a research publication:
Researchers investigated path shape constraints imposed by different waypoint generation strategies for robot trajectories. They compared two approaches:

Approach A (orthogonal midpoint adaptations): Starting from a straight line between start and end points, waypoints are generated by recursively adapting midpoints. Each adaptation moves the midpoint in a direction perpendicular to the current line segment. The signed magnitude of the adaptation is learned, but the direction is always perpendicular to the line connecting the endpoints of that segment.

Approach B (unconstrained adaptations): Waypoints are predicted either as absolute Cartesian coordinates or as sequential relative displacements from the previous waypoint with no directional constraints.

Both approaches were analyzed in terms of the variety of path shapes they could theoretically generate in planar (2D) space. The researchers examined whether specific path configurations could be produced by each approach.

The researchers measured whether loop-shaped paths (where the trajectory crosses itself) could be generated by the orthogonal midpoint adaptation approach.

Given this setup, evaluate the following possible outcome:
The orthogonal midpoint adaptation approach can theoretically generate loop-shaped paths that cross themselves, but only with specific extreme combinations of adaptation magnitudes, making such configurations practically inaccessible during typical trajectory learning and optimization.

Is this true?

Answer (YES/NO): NO